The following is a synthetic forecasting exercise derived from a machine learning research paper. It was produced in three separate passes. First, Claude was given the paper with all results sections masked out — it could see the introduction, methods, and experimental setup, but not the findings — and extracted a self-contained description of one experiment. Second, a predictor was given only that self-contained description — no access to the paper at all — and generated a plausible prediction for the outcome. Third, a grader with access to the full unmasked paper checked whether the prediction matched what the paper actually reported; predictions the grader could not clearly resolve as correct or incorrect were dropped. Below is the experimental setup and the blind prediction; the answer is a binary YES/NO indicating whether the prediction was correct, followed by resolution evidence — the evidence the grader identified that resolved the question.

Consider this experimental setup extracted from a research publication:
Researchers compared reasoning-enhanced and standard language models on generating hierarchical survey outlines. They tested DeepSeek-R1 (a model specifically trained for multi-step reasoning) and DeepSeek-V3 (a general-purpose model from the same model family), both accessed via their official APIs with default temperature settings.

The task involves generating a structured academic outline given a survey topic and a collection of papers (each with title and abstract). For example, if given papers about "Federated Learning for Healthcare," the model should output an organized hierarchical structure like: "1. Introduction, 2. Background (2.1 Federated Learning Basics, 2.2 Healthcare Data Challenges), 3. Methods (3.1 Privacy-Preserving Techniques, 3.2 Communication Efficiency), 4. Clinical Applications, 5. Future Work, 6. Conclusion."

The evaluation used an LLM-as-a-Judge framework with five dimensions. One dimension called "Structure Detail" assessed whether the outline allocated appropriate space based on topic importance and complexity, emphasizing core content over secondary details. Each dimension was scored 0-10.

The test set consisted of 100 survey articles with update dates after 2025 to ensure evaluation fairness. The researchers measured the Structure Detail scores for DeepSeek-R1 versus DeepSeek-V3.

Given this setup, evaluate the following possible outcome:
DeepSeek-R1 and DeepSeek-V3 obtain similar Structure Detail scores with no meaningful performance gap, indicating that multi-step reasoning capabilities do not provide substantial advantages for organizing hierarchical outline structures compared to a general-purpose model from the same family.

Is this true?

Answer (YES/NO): NO